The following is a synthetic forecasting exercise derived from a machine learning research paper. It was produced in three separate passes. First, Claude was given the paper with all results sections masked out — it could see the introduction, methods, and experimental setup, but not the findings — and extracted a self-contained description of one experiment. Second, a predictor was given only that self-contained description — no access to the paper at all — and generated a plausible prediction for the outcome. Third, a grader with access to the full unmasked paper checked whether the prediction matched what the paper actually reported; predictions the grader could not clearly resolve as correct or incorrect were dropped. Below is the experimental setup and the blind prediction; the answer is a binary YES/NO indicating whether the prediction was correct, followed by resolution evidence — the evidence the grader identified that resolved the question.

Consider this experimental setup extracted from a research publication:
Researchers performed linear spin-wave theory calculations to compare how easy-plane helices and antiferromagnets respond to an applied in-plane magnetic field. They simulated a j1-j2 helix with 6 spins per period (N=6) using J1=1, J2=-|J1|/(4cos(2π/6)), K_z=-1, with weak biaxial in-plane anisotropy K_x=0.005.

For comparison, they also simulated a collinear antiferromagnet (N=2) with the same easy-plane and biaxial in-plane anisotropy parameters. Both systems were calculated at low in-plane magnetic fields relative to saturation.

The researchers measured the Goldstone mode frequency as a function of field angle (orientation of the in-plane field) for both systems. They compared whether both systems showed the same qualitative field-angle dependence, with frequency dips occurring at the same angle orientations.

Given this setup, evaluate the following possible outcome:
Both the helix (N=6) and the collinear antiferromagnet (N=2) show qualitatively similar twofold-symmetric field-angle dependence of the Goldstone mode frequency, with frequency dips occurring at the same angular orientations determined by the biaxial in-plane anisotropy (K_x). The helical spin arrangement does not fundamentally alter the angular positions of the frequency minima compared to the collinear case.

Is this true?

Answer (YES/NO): YES